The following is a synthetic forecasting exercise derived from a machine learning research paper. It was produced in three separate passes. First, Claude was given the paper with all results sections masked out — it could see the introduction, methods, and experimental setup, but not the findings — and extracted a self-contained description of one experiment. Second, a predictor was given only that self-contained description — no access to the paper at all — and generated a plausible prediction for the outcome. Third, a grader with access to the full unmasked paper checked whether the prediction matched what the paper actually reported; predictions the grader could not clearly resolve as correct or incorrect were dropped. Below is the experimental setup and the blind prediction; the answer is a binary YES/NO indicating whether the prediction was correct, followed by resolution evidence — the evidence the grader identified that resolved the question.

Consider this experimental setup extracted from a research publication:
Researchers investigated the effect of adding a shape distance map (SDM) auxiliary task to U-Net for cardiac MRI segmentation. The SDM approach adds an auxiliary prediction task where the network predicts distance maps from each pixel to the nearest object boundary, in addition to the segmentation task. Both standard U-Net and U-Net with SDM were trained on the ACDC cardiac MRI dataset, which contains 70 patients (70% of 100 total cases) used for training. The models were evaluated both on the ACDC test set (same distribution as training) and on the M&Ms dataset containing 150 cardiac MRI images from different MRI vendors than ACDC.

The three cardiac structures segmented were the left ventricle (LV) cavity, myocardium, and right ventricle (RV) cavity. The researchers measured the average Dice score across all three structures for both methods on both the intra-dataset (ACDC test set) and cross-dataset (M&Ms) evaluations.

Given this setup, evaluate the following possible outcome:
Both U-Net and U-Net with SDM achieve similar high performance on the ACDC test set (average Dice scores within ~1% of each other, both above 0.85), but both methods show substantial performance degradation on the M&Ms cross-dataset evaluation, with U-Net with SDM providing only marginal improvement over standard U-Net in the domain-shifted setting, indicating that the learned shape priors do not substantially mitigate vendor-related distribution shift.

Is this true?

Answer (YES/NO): NO